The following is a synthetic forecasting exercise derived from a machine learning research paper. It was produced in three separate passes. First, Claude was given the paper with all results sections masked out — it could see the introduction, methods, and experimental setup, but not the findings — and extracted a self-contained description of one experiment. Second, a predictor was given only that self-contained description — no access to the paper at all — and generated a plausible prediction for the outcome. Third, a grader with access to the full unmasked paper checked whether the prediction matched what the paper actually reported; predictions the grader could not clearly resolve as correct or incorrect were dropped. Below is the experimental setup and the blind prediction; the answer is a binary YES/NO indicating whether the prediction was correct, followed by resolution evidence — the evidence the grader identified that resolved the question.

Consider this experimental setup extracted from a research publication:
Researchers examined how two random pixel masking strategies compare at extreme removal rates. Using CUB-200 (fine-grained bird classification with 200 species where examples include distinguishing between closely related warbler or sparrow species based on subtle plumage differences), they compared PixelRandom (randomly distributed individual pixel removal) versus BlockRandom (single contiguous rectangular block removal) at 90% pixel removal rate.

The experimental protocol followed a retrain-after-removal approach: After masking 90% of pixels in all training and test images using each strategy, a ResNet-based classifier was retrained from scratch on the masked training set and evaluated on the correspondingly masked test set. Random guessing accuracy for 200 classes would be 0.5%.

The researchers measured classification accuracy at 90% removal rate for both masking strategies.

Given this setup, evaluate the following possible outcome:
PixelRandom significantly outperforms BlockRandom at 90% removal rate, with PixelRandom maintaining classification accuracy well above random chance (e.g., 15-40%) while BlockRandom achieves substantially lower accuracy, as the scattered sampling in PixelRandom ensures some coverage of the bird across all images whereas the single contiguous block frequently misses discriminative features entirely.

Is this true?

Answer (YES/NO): NO